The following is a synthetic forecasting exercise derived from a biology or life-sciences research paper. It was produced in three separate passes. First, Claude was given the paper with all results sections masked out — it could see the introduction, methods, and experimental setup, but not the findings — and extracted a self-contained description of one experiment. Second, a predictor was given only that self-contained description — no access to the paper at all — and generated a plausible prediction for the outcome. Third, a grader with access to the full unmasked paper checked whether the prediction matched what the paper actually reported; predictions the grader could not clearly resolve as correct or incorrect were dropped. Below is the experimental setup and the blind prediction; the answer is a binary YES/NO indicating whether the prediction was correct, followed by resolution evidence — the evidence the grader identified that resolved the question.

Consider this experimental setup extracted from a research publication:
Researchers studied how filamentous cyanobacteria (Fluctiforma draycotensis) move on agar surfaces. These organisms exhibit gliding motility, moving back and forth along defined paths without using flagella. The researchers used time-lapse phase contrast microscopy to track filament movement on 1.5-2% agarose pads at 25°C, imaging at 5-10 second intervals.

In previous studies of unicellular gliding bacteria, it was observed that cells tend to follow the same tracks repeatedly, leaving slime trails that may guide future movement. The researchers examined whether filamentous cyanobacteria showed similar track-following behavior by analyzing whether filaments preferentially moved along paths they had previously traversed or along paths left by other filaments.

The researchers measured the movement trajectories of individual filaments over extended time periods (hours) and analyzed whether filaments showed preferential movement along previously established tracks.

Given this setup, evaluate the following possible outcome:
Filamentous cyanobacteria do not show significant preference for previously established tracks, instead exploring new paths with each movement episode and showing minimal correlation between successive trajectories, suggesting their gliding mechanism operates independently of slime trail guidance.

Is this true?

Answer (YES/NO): NO